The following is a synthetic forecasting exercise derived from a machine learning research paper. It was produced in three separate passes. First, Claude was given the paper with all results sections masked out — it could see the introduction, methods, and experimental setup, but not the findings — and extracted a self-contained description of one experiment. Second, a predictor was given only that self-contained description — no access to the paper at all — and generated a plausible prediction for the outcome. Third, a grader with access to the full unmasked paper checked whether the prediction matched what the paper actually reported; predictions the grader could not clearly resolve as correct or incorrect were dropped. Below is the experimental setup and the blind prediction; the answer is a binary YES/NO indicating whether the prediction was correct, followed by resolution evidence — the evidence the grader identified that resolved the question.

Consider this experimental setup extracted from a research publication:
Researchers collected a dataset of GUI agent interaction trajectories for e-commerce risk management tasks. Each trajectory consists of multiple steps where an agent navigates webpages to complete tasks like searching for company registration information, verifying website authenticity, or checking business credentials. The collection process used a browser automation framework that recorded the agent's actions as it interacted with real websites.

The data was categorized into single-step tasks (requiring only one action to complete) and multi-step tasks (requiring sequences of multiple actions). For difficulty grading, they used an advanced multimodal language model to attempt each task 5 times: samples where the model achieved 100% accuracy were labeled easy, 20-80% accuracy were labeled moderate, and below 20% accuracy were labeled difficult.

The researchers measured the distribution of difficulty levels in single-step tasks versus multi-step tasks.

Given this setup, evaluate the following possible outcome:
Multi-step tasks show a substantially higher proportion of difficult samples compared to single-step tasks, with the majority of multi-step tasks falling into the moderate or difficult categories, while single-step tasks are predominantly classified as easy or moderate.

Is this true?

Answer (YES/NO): YES